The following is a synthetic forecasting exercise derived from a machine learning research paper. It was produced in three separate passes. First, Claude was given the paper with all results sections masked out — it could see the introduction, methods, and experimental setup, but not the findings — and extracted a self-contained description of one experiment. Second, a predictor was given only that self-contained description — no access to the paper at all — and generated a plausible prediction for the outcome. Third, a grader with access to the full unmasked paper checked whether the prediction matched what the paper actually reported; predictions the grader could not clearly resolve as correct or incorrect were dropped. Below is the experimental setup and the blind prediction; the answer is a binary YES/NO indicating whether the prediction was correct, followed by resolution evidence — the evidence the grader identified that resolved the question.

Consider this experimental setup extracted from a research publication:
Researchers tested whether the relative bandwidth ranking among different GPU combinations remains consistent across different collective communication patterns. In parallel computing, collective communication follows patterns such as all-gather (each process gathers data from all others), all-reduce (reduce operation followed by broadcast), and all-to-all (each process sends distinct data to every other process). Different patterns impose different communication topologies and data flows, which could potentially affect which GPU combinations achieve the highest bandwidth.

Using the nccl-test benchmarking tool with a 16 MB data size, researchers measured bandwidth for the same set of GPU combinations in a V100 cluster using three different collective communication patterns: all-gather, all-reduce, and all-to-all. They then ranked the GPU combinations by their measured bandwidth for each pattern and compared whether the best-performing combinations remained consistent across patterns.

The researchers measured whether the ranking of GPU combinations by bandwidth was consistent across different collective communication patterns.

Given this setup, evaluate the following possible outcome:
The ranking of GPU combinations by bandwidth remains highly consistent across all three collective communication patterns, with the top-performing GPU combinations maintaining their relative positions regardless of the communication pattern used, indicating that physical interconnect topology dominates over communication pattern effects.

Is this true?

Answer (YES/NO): YES